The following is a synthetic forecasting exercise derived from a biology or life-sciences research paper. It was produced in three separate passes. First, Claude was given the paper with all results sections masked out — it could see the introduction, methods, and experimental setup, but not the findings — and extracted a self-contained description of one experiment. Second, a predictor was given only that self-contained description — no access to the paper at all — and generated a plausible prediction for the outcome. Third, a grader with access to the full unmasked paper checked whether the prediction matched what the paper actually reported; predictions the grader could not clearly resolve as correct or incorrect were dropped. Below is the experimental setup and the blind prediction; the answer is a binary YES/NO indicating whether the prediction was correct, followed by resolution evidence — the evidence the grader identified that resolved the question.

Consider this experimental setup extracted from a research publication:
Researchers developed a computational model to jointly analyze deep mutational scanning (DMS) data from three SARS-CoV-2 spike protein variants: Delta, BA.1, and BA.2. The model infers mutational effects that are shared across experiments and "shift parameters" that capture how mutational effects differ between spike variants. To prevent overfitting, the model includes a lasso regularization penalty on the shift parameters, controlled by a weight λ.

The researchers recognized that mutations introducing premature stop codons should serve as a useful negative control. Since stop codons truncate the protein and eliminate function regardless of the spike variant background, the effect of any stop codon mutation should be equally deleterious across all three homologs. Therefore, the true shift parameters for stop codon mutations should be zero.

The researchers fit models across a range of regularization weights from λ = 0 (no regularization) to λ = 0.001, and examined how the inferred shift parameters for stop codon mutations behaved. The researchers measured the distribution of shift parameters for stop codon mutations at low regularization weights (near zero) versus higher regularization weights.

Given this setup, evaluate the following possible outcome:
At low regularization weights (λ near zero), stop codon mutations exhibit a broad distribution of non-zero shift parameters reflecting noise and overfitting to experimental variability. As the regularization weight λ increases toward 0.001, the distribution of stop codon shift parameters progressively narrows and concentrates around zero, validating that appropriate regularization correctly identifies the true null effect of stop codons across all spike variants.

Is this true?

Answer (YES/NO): YES